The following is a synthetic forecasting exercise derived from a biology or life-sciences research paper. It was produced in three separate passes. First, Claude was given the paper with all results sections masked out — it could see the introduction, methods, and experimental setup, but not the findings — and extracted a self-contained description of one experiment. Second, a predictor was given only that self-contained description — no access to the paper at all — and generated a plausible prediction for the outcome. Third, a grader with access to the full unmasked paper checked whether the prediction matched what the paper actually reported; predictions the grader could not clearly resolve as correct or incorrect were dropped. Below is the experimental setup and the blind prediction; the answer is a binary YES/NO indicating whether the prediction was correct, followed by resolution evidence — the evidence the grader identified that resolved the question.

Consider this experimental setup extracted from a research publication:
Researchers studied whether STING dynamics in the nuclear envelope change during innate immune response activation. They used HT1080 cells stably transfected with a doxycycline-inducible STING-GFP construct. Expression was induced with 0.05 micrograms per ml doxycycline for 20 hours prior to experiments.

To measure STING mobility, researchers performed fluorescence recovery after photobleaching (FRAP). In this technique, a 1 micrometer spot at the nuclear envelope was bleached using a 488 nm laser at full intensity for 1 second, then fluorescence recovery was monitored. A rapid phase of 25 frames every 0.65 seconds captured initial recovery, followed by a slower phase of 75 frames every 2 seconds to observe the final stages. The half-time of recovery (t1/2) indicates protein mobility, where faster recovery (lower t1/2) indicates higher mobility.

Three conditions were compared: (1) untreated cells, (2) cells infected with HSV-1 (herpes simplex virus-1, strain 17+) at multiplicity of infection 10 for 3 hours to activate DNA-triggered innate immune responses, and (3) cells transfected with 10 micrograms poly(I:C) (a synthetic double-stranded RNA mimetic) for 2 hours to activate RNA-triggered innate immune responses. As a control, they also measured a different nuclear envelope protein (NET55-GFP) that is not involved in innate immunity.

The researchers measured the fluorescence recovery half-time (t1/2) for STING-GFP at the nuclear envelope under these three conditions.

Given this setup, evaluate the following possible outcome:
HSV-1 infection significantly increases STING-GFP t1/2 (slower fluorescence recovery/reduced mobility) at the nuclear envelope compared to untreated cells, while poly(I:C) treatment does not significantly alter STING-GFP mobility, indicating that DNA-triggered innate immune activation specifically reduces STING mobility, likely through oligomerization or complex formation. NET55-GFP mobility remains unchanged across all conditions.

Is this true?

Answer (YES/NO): NO